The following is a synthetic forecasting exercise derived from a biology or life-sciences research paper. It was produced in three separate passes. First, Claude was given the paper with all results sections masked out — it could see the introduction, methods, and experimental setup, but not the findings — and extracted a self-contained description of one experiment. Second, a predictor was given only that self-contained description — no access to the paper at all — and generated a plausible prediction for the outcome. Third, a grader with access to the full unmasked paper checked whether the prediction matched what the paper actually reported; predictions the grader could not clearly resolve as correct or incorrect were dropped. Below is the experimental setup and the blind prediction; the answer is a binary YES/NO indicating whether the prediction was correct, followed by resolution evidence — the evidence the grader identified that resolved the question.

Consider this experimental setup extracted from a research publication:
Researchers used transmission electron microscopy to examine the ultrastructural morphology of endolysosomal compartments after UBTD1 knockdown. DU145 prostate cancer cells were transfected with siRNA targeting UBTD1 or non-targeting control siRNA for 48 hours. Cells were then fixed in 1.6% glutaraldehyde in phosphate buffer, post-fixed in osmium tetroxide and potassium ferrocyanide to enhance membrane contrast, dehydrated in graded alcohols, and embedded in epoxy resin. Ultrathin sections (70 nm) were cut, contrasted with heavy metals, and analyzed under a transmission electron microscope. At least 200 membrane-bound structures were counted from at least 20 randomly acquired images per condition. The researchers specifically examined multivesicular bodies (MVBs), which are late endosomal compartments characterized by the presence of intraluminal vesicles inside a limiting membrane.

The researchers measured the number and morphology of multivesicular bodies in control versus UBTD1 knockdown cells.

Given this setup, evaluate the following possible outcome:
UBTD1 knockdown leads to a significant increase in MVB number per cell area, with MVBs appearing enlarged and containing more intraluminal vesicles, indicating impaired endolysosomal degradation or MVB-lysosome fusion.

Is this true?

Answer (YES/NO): NO